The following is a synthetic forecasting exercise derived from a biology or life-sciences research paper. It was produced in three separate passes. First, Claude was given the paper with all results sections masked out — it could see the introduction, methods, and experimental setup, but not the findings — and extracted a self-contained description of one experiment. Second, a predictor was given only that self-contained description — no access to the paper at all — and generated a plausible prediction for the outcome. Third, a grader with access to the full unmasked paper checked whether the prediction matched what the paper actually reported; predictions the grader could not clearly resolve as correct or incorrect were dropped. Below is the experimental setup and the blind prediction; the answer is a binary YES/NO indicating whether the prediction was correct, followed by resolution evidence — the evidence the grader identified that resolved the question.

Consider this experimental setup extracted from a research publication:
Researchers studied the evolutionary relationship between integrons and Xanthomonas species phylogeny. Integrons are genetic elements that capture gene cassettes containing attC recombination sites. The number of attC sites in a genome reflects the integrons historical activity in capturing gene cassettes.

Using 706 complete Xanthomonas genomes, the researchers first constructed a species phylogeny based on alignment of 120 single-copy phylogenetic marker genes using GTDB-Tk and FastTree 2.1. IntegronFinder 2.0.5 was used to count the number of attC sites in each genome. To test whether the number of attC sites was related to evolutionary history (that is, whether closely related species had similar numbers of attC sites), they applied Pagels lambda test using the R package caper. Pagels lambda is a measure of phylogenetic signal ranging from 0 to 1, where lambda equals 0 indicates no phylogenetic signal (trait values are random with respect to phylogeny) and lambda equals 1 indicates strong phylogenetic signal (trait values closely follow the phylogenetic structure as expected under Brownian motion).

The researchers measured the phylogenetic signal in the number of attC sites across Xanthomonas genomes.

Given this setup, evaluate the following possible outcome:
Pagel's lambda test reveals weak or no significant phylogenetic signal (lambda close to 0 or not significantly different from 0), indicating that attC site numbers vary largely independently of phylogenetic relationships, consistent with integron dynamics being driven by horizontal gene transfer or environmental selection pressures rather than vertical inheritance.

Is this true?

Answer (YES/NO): NO